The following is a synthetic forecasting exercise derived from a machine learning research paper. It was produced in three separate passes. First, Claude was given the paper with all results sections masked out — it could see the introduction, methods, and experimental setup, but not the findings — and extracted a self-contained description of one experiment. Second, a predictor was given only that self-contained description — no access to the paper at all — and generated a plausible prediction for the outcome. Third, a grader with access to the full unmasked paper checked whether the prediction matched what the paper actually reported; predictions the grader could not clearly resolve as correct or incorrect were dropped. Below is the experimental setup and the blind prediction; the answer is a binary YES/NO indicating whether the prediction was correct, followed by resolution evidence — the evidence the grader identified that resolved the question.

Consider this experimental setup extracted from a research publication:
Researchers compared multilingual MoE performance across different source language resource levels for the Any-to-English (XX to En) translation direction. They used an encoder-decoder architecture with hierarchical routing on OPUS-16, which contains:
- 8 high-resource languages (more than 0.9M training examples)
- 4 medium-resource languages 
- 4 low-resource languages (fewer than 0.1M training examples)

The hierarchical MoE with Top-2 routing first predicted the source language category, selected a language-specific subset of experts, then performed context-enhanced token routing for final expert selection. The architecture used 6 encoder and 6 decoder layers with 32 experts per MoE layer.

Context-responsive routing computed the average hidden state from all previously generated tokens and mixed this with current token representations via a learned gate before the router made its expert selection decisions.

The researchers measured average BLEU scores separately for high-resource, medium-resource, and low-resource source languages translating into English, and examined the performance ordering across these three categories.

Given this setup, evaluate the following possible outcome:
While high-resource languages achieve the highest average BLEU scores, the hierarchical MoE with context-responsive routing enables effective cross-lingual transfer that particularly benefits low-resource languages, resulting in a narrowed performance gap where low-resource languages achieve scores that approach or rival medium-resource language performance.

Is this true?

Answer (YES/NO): NO